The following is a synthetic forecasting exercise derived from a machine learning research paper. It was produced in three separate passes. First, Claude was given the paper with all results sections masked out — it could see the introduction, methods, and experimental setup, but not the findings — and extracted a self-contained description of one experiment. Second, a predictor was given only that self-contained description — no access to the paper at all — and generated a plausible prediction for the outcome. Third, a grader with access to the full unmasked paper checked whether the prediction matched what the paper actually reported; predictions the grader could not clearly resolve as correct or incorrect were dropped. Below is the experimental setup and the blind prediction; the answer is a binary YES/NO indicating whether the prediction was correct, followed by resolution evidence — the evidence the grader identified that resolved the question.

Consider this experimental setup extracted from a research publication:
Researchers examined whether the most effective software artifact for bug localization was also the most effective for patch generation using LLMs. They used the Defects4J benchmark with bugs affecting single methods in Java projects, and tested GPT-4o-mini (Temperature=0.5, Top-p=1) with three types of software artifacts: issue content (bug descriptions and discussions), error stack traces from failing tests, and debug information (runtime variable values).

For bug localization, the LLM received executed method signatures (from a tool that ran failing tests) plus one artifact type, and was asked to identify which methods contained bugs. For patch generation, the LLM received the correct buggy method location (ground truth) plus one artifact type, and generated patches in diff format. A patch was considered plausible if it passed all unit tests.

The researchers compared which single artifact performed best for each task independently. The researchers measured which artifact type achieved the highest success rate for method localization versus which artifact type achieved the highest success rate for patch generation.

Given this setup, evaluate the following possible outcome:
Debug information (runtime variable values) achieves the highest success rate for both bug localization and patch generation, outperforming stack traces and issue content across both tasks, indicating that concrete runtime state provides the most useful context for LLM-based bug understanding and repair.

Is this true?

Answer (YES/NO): NO